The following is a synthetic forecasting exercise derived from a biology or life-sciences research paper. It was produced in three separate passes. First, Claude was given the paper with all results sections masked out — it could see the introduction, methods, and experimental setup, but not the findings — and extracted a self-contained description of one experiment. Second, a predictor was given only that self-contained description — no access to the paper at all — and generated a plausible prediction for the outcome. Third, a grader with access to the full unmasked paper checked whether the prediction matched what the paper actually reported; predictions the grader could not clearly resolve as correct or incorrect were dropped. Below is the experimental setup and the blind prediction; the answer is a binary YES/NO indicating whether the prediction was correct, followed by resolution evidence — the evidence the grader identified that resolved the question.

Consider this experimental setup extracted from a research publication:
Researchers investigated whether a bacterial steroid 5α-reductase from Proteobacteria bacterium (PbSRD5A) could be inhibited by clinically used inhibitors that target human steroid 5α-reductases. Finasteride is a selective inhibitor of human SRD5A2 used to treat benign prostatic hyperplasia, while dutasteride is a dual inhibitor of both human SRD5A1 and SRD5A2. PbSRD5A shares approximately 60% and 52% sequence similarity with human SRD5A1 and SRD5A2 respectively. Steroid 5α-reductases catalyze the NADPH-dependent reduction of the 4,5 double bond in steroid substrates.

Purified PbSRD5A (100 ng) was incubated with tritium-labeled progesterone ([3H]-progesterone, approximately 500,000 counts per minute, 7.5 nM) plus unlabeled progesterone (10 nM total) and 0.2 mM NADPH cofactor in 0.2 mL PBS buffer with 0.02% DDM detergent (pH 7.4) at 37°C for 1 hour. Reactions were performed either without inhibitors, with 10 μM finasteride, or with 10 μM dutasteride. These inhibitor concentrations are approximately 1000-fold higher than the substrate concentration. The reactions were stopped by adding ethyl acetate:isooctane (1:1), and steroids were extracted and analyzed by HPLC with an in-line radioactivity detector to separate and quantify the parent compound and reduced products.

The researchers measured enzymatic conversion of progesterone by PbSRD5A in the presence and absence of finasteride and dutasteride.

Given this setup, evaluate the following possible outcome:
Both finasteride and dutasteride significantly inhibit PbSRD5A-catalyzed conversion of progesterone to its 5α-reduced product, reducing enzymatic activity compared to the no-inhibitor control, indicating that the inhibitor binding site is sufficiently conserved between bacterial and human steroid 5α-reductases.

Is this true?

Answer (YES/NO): NO